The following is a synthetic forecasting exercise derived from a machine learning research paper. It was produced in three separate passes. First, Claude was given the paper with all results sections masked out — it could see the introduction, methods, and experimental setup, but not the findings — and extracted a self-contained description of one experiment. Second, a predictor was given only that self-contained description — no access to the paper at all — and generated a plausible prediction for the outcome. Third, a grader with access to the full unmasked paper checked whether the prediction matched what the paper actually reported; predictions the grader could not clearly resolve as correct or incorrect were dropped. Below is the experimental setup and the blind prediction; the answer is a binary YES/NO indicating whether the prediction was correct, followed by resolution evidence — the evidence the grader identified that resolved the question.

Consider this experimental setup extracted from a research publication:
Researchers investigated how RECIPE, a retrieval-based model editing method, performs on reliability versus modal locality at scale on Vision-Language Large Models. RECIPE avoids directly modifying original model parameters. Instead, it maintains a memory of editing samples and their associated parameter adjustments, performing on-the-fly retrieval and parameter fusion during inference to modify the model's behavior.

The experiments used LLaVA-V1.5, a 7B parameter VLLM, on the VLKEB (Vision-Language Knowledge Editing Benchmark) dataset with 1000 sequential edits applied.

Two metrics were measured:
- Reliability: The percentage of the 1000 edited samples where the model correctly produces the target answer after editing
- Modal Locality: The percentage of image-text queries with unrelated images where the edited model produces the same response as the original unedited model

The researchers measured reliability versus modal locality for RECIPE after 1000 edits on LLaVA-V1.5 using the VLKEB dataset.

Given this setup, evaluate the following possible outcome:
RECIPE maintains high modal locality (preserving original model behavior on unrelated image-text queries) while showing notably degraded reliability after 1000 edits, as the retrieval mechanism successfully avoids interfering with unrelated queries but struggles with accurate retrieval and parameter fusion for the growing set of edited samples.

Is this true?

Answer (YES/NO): YES